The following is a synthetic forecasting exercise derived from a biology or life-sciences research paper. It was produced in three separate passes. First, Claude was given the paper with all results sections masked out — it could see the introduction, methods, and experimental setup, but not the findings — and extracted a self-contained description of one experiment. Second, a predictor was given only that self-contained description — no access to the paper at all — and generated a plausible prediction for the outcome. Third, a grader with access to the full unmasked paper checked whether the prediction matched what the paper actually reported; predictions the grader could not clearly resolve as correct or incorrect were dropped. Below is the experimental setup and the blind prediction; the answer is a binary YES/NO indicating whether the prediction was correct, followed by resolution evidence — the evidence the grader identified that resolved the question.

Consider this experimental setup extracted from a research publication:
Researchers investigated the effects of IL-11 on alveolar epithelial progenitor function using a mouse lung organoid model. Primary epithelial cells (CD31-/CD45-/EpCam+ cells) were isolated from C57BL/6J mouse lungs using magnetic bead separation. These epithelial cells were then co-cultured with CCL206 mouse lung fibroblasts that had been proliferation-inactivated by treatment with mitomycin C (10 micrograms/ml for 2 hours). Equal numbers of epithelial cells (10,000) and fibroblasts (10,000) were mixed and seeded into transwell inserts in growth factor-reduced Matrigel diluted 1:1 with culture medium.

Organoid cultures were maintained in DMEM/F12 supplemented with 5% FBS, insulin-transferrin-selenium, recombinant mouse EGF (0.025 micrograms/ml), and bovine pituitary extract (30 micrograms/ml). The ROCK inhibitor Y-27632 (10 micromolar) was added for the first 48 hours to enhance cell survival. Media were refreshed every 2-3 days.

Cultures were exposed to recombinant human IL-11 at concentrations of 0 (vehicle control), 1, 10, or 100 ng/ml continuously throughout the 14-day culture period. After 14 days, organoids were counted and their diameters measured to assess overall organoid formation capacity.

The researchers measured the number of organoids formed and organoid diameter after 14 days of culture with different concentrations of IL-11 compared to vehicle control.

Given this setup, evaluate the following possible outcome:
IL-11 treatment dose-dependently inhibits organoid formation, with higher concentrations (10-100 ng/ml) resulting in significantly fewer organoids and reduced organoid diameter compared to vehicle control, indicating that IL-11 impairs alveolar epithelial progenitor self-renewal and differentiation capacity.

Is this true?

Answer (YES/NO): NO